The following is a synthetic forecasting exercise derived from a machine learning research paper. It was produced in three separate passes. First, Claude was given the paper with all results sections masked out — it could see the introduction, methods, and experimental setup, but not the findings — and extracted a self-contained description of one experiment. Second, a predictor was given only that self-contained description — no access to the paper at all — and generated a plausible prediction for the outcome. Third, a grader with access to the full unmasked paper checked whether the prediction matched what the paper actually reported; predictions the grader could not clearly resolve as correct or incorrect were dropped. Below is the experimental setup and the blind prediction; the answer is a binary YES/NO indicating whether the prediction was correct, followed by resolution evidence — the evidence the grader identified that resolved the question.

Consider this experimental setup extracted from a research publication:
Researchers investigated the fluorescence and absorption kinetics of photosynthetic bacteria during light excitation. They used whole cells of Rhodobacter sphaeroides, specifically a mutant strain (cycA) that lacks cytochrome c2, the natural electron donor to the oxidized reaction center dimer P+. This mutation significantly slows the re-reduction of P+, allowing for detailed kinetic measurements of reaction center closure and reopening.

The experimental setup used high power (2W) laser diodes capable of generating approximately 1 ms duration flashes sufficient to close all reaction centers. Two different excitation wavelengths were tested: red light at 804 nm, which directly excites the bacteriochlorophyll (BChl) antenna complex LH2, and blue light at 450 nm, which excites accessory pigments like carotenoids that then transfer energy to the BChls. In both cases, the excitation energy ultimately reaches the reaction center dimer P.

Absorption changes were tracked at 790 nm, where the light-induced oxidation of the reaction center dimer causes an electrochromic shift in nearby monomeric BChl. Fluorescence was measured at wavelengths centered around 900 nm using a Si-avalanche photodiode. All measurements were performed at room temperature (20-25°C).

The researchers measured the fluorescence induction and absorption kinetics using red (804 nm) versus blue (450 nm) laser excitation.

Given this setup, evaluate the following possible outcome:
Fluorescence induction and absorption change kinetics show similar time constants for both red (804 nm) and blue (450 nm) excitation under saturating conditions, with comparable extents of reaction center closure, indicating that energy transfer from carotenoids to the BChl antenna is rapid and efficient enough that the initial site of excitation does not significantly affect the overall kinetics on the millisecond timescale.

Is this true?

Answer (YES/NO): YES